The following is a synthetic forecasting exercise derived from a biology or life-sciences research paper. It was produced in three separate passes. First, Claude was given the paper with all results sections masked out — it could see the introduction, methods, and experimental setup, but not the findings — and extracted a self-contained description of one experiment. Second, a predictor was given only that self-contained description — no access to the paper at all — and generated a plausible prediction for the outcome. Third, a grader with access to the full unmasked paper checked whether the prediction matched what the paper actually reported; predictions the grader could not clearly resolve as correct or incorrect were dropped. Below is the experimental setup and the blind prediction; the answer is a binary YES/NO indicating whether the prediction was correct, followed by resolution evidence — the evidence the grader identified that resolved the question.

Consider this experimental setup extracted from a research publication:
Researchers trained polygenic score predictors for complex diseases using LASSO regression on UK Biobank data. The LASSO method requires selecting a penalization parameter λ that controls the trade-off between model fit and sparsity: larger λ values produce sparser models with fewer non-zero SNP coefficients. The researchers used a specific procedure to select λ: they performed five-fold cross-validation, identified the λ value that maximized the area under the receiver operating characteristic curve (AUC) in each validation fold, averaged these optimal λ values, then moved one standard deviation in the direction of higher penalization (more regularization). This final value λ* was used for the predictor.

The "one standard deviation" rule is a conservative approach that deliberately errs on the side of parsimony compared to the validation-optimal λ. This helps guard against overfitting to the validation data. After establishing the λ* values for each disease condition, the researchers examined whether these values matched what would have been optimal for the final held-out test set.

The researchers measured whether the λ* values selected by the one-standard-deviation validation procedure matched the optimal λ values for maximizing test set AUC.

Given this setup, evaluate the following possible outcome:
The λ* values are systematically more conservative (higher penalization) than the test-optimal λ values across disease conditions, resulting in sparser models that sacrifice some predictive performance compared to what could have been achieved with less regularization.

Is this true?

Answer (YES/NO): NO